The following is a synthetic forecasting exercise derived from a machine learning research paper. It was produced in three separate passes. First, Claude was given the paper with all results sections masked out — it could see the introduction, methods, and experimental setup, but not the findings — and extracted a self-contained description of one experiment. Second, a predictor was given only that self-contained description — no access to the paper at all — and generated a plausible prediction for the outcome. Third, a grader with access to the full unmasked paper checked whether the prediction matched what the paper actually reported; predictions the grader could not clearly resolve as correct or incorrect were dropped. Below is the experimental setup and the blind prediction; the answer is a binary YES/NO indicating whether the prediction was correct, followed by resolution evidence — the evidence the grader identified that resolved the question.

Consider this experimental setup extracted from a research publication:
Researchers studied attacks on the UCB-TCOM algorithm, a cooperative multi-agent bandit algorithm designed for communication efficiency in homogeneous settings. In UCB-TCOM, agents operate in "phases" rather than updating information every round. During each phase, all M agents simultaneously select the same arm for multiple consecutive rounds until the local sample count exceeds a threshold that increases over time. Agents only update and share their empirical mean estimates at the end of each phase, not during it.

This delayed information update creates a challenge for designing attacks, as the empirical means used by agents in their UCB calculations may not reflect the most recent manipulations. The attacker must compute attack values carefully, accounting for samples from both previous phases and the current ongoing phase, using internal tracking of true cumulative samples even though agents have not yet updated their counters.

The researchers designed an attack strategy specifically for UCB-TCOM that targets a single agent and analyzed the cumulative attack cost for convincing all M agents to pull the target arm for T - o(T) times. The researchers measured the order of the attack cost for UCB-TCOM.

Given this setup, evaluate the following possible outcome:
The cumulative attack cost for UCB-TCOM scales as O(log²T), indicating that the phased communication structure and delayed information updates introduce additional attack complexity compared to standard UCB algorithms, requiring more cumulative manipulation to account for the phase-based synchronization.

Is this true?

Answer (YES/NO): NO